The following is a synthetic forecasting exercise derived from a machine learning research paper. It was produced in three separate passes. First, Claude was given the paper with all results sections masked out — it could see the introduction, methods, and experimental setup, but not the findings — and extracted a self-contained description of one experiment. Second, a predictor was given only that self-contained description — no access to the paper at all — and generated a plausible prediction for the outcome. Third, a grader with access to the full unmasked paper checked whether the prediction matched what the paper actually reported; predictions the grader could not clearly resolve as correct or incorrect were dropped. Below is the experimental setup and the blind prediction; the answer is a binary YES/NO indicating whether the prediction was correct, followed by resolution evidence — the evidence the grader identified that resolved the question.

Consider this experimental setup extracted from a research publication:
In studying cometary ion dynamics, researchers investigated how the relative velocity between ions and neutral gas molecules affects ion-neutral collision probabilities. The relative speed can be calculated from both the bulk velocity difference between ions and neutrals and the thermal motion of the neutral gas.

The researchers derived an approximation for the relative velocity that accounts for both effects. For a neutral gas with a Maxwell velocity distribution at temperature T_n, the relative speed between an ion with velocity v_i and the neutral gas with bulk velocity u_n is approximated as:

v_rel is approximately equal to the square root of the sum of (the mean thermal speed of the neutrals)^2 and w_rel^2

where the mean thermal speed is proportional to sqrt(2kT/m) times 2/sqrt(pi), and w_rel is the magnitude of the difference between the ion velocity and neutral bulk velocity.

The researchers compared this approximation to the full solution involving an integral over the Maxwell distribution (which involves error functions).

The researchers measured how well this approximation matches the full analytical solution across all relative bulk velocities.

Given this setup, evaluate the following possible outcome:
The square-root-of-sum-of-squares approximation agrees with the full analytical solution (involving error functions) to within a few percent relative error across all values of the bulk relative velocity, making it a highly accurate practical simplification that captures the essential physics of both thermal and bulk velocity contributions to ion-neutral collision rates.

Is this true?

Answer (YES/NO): YES